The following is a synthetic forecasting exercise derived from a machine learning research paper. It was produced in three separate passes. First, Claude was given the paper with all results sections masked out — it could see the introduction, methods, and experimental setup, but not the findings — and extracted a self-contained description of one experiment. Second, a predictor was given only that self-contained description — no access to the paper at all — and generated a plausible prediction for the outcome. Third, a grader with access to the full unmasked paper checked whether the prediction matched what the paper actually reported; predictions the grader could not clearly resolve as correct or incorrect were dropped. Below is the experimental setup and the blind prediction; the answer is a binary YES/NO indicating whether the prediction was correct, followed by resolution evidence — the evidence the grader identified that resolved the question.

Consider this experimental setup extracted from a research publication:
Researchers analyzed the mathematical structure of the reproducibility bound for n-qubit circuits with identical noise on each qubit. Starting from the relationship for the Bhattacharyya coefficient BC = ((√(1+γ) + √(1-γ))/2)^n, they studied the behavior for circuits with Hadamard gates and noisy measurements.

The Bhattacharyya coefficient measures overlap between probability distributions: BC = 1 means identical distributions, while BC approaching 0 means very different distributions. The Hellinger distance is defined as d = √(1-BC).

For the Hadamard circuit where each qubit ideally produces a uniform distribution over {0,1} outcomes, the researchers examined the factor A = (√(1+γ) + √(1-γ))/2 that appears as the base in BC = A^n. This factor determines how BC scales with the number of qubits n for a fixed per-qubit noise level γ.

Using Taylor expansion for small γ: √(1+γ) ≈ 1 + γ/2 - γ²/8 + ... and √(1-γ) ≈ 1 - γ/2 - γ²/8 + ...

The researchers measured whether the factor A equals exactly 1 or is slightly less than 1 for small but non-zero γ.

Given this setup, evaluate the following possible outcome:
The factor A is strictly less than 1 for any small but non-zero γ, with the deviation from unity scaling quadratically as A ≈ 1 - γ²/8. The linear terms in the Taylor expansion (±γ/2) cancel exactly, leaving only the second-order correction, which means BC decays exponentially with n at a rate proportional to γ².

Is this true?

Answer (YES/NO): YES